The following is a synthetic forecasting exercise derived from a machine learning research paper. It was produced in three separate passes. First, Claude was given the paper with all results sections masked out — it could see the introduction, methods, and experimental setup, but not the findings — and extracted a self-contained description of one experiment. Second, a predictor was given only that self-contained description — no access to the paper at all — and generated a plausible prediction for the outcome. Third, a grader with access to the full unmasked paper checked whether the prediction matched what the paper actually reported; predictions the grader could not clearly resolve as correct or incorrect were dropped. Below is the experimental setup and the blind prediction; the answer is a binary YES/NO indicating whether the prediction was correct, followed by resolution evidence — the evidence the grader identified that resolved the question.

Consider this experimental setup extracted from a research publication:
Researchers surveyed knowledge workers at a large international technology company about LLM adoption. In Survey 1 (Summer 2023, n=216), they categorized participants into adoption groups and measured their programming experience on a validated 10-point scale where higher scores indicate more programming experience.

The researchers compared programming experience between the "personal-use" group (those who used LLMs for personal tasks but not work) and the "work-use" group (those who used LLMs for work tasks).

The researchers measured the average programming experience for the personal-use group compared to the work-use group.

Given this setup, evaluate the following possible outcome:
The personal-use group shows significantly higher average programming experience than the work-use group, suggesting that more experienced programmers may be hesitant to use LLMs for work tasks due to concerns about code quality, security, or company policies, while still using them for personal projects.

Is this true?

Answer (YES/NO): NO